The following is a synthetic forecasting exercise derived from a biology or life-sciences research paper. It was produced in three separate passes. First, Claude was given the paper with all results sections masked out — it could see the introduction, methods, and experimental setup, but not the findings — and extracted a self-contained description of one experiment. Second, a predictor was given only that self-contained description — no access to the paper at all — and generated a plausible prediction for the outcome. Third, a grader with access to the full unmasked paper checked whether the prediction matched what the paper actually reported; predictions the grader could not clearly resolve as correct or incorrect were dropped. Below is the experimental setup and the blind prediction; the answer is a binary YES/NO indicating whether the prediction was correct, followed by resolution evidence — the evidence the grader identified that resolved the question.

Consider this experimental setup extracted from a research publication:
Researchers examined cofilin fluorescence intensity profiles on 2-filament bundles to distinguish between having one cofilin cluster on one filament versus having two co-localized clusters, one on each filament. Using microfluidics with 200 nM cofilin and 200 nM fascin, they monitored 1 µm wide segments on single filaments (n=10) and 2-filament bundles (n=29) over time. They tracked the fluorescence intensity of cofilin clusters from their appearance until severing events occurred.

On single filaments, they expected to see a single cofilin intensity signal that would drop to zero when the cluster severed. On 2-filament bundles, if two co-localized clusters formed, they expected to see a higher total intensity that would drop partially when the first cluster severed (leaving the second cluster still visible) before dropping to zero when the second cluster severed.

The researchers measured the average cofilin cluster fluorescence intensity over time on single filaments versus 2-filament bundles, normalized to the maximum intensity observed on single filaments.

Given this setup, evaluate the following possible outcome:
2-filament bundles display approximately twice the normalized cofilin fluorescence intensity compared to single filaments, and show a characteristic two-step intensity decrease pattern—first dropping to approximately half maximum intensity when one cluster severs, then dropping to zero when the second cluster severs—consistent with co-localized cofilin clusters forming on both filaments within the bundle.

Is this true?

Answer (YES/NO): YES